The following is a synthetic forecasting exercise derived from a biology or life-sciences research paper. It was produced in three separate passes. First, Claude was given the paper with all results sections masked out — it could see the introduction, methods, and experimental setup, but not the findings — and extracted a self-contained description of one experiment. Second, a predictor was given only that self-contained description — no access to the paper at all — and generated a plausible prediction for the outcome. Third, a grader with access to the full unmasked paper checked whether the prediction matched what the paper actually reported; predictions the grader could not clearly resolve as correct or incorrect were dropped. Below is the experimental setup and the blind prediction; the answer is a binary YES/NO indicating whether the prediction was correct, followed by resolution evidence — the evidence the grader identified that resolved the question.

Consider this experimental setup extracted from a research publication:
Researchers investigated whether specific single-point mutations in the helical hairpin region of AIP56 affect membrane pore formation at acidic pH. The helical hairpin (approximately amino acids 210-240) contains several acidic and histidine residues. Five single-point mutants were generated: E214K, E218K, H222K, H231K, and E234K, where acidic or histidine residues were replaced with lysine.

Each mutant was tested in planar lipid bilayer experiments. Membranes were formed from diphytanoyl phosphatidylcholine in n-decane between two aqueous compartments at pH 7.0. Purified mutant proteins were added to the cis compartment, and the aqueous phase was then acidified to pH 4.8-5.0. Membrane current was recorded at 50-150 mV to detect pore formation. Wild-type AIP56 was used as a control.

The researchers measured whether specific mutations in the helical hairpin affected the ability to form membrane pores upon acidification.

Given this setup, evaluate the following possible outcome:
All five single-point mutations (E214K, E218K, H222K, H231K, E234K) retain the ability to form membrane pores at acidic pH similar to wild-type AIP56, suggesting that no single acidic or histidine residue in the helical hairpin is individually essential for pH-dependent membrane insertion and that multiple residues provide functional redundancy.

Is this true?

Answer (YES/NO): NO